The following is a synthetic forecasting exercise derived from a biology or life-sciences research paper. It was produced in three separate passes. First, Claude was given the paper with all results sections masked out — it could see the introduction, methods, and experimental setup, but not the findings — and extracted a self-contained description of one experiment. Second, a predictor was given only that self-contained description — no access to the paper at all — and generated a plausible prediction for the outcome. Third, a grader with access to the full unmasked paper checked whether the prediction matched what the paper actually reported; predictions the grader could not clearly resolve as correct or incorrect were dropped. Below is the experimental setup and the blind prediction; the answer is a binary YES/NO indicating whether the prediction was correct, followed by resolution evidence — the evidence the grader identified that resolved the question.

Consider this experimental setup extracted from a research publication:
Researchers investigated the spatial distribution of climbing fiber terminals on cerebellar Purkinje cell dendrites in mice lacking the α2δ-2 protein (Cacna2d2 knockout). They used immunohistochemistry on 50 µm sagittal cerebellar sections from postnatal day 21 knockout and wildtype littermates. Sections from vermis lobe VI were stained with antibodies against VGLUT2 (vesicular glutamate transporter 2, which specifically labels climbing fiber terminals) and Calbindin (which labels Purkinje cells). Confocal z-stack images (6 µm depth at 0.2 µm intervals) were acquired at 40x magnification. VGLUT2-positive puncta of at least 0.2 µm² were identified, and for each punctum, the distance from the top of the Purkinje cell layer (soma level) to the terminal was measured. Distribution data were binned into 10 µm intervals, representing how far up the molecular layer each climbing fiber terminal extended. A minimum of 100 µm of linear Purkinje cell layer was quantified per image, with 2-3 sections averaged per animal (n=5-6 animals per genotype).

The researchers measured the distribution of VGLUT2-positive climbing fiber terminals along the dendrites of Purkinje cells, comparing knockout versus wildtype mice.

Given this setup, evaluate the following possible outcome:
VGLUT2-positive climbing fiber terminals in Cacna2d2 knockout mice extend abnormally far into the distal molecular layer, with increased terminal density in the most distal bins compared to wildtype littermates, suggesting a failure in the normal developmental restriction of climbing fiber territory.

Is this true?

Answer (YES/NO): NO